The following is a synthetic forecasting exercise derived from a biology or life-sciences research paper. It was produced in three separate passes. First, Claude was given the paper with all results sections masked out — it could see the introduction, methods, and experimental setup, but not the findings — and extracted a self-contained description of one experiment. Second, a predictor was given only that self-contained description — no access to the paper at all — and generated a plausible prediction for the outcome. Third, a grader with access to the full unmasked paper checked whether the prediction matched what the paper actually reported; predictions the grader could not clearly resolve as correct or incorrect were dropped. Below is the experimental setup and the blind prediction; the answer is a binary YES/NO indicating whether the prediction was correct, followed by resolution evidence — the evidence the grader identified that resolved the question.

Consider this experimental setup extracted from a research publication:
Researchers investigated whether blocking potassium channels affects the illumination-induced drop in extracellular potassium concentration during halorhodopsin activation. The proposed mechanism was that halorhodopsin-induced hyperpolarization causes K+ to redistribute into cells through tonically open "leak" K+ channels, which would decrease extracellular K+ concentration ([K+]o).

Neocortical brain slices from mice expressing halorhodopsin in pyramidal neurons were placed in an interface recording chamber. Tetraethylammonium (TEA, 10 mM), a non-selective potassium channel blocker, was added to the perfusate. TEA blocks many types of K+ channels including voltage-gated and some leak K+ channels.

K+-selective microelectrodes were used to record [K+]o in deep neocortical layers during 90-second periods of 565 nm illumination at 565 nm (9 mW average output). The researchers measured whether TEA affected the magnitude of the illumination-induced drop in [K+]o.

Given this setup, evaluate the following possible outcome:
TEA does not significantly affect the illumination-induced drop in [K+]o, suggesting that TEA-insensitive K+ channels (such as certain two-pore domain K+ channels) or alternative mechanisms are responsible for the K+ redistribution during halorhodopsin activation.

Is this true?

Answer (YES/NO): NO